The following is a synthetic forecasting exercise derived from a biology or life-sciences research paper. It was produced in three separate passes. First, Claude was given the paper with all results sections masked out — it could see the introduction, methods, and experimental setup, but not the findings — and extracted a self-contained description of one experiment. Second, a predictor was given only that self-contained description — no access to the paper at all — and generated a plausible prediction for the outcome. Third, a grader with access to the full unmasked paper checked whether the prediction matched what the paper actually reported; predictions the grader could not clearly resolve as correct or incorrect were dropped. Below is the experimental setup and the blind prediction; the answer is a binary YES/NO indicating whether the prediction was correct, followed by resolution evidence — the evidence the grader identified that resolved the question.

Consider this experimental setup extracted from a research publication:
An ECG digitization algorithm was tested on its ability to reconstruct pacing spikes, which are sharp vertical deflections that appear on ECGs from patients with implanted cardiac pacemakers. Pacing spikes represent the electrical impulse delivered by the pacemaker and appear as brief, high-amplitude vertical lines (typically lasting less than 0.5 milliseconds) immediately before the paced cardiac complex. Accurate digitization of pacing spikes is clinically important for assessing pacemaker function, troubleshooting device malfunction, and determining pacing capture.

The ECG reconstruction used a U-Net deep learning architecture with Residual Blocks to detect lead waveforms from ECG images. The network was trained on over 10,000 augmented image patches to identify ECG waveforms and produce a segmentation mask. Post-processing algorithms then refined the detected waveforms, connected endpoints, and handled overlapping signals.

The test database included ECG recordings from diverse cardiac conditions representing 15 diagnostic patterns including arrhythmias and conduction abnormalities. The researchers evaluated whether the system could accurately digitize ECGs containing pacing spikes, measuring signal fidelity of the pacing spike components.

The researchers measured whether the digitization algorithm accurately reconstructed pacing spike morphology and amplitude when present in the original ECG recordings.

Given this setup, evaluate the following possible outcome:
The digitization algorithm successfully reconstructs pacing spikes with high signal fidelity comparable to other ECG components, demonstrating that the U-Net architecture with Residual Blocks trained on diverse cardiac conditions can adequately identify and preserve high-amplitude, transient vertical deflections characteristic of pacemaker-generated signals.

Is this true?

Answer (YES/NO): NO